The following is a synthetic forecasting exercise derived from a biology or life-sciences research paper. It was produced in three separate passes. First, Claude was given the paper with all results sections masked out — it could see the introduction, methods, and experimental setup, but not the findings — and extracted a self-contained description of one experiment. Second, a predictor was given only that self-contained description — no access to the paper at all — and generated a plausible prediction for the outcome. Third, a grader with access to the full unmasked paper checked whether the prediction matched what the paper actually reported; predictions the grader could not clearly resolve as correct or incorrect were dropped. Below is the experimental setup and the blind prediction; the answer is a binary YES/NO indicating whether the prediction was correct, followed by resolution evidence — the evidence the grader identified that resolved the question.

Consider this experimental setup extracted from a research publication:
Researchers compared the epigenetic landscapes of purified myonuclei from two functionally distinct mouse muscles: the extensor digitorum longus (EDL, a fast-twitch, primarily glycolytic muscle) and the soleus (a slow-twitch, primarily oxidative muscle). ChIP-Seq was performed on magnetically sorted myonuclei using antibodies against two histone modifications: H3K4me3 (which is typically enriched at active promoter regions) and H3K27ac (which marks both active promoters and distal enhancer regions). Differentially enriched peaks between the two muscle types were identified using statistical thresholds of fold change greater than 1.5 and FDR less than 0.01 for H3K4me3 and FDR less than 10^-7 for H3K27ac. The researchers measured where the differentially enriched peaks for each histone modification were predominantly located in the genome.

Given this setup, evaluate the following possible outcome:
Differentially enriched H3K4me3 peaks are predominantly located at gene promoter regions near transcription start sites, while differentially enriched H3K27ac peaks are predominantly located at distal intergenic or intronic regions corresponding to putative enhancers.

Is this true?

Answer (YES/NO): YES